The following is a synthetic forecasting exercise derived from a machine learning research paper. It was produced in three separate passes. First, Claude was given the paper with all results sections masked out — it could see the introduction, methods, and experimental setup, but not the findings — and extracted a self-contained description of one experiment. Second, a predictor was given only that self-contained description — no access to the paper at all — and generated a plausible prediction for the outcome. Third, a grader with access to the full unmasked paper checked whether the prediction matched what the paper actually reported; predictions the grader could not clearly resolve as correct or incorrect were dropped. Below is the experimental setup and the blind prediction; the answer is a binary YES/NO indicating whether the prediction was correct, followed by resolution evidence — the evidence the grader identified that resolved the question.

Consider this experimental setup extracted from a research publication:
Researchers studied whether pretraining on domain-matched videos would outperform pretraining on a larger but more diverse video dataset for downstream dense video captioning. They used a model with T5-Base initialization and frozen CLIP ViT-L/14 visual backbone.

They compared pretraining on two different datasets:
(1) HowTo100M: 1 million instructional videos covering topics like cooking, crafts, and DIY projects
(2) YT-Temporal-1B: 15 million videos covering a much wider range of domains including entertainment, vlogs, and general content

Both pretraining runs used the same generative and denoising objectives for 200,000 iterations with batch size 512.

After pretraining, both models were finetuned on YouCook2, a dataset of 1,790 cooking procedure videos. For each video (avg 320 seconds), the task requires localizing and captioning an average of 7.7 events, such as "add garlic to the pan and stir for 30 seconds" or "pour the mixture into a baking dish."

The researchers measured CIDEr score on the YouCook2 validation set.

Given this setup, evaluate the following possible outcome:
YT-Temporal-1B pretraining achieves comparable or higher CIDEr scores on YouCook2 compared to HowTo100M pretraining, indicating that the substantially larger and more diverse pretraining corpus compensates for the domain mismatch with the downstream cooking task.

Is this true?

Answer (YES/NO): NO